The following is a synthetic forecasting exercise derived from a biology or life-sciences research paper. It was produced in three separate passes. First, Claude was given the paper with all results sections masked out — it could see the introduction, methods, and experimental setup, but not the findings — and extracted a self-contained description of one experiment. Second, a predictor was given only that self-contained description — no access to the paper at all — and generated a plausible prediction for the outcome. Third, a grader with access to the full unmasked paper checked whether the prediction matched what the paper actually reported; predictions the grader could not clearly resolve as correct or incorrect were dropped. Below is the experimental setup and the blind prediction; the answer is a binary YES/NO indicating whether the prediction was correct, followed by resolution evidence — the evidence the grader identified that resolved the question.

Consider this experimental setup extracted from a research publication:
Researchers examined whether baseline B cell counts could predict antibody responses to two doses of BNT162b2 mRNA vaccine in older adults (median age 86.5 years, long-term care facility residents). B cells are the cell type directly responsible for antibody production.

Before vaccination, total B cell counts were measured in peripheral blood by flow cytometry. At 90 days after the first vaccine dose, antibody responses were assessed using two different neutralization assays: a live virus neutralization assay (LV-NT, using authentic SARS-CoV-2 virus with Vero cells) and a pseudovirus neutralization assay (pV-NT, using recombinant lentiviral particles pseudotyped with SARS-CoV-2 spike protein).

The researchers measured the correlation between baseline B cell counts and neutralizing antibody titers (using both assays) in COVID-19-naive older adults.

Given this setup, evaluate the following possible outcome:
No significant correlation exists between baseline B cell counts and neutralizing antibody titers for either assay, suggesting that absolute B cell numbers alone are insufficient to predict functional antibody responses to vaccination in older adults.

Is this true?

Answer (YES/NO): NO